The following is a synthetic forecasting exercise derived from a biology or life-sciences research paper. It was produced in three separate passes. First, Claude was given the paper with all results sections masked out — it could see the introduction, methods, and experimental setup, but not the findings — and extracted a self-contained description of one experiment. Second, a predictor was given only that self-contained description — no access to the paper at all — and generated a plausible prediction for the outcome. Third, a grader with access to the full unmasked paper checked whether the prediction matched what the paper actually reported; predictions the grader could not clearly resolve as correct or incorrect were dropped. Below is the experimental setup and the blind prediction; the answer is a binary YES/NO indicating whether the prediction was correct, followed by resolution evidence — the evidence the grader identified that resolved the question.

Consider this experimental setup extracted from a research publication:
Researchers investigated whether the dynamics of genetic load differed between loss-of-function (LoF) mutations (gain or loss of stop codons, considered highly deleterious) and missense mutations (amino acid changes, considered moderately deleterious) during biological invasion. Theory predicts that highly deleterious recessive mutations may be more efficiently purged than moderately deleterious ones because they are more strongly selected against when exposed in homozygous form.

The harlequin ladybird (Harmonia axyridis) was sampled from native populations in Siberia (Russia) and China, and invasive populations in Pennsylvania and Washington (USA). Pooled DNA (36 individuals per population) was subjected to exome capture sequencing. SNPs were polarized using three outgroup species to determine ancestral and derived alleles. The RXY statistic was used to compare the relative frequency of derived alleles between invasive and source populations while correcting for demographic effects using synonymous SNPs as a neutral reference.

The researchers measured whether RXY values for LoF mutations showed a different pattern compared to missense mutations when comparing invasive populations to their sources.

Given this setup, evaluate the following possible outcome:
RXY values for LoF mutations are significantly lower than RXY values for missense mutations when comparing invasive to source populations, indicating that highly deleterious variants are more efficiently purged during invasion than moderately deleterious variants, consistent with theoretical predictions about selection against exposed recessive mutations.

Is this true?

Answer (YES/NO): NO